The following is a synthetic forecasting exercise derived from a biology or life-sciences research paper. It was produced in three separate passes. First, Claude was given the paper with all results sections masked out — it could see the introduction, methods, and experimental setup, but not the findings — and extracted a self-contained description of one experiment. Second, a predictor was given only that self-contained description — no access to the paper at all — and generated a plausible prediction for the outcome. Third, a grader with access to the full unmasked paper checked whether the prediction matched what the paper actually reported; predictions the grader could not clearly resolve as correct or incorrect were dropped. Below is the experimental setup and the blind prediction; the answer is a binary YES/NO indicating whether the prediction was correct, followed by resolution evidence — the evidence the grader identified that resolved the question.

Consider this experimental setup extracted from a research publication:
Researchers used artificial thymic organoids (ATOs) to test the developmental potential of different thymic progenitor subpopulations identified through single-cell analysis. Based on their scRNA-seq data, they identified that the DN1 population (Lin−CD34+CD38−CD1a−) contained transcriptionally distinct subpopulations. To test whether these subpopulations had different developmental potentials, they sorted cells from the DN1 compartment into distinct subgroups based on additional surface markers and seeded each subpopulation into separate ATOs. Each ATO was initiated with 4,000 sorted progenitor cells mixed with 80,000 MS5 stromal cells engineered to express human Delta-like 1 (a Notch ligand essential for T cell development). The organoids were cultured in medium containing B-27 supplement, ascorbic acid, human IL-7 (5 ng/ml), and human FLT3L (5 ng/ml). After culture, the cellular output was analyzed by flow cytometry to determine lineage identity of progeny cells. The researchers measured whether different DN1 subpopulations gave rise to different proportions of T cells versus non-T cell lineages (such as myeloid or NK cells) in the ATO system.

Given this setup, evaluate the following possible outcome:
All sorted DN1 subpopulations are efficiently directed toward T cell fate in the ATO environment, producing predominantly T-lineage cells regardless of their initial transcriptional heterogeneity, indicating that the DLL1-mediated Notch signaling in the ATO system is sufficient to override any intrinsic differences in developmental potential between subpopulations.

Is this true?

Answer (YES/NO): NO